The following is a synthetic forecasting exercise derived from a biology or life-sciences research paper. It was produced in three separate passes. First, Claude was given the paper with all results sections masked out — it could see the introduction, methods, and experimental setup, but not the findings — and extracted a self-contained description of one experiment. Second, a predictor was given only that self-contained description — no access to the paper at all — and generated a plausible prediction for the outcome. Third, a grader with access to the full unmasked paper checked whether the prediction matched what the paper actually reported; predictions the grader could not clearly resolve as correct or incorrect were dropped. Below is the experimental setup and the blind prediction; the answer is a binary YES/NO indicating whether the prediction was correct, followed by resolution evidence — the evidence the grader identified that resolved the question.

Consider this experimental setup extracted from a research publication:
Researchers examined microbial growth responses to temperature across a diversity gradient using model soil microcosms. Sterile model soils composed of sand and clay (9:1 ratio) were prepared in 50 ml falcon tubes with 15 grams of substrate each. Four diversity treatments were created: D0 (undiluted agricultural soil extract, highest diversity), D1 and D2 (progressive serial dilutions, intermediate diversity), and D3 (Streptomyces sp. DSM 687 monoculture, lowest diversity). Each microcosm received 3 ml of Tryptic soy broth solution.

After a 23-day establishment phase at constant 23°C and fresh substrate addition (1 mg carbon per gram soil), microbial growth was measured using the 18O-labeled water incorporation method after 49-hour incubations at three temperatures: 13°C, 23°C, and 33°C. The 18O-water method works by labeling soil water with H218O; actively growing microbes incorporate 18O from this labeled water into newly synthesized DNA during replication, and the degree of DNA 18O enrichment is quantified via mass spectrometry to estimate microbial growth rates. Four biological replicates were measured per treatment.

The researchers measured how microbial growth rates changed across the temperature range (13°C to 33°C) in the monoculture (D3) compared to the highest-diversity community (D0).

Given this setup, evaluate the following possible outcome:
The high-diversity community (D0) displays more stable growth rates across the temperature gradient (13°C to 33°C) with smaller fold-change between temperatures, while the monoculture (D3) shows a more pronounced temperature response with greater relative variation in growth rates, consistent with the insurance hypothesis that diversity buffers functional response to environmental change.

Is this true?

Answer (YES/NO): NO